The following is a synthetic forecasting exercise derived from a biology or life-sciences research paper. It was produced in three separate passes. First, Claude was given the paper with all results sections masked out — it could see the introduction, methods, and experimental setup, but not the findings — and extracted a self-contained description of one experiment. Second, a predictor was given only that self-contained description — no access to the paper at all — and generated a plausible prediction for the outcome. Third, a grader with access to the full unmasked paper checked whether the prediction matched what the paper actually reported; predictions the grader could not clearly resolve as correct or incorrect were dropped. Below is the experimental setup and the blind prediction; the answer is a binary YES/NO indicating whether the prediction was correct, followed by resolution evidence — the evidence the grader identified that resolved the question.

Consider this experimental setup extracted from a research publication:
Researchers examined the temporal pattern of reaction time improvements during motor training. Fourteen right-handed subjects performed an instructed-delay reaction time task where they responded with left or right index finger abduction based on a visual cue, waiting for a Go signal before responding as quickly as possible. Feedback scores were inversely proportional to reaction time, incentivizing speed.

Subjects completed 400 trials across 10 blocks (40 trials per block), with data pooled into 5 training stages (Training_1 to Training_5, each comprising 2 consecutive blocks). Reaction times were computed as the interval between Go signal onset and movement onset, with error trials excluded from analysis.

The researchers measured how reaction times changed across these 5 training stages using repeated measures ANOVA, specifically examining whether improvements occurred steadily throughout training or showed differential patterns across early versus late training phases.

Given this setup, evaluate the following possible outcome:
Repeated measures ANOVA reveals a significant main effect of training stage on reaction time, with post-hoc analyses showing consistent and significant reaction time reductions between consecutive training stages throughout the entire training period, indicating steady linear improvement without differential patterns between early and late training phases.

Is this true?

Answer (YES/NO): NO